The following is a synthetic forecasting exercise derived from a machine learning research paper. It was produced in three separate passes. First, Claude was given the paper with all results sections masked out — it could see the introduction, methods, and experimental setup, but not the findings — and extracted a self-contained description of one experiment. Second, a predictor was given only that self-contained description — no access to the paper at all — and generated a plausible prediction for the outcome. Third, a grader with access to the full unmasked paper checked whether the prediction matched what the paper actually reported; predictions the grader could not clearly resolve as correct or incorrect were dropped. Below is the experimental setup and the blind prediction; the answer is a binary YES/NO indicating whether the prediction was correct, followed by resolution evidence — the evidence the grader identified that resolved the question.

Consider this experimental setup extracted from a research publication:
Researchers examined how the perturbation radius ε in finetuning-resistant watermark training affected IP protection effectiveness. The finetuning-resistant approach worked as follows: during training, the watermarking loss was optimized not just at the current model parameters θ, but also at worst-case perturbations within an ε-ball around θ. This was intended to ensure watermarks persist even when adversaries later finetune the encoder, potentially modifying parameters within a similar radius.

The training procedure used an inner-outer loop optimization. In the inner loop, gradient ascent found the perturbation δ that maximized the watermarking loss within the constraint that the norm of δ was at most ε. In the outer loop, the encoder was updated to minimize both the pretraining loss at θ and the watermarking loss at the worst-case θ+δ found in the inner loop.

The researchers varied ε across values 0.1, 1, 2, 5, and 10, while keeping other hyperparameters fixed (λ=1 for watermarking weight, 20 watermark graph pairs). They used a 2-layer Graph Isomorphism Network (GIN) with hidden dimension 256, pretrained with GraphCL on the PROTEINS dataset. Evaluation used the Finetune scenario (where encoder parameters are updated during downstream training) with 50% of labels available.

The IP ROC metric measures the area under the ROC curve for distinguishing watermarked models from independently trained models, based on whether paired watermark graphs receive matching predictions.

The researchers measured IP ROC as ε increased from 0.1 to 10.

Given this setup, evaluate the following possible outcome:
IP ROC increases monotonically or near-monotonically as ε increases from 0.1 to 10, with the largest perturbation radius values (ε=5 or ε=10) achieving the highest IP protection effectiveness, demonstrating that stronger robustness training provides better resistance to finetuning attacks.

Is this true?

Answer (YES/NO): YES